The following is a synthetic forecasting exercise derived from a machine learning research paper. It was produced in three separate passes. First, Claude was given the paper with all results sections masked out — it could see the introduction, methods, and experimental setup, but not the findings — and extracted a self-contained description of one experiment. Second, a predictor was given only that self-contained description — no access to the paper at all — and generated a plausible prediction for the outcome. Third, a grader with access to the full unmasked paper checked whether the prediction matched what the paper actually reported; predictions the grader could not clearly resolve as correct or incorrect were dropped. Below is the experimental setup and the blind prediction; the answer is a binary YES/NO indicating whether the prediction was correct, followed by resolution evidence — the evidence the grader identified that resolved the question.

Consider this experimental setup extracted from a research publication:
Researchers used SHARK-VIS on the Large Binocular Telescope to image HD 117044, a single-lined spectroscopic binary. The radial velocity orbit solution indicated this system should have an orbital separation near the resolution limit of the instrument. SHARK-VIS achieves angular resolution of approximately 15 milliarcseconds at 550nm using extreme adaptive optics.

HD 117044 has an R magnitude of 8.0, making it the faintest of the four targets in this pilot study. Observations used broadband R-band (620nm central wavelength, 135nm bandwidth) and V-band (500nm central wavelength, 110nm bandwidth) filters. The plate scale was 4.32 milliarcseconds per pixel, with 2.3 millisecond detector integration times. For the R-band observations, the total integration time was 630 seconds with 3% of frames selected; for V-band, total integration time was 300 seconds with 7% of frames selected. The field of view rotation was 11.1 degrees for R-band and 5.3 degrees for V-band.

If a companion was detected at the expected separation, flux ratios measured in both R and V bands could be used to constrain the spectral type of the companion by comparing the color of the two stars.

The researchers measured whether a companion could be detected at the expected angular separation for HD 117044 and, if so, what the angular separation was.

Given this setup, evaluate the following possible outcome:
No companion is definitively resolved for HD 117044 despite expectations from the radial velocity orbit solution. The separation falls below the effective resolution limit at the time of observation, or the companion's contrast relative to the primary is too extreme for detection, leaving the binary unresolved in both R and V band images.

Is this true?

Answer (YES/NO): NO